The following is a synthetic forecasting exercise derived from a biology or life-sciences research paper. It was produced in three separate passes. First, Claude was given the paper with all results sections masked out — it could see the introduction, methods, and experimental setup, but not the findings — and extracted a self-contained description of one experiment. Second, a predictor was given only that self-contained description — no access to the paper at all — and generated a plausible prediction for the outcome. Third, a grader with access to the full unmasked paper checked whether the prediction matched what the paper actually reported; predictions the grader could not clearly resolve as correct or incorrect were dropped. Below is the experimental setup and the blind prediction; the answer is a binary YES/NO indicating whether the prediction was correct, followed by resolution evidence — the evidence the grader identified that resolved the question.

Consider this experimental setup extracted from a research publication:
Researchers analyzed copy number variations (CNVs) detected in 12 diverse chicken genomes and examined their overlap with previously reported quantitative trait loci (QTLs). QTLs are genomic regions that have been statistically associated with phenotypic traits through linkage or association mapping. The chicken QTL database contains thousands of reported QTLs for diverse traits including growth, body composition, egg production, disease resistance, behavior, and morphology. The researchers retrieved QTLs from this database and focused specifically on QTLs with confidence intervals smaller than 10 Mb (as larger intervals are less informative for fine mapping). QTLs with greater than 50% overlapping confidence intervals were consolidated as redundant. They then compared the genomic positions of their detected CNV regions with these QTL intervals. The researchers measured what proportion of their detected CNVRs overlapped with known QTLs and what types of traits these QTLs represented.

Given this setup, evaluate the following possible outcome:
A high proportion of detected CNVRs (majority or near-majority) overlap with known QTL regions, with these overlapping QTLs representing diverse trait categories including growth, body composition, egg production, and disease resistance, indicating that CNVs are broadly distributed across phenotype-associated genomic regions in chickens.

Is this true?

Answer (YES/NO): NO